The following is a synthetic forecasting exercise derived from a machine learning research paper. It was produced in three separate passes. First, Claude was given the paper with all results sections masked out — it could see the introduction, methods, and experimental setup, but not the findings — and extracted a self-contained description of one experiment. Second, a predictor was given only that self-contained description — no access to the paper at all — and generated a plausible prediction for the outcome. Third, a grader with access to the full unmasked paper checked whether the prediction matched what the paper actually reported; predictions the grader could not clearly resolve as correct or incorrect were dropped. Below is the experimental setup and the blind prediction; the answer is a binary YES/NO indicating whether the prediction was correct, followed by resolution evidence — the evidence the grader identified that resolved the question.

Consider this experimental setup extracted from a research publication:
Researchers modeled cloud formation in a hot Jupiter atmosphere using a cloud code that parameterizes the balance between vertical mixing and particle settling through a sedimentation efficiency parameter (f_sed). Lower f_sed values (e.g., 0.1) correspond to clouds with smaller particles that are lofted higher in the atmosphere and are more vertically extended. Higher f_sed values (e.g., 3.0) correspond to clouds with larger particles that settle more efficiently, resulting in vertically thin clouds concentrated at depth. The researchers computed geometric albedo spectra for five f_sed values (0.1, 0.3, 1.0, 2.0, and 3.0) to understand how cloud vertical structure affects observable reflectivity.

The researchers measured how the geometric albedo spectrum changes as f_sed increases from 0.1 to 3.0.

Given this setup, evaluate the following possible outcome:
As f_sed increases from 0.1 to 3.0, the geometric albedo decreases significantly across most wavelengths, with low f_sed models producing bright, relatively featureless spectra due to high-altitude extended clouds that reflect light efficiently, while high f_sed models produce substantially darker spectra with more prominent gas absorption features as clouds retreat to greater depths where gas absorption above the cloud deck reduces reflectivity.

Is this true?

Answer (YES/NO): NO